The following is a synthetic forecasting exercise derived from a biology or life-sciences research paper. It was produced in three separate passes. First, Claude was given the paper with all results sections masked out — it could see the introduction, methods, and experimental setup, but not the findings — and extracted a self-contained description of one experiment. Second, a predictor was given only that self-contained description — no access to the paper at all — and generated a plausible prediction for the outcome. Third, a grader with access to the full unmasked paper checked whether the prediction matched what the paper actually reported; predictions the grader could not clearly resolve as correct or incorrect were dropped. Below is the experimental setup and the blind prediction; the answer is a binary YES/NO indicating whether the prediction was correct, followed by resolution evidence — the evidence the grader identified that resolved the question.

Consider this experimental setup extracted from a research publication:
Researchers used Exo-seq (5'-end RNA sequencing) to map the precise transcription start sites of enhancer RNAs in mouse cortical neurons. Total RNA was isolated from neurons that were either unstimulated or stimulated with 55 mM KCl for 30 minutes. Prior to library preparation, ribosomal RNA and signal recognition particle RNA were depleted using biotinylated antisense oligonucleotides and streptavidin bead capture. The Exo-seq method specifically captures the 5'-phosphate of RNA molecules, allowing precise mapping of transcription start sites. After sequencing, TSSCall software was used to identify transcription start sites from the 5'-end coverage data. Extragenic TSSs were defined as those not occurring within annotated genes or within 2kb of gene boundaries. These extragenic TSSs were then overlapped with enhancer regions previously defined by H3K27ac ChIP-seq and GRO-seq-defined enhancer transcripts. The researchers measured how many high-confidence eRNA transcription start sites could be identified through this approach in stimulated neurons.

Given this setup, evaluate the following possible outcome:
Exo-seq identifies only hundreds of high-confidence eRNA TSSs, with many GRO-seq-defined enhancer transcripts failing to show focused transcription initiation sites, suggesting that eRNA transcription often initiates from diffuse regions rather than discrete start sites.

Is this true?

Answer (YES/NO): NO